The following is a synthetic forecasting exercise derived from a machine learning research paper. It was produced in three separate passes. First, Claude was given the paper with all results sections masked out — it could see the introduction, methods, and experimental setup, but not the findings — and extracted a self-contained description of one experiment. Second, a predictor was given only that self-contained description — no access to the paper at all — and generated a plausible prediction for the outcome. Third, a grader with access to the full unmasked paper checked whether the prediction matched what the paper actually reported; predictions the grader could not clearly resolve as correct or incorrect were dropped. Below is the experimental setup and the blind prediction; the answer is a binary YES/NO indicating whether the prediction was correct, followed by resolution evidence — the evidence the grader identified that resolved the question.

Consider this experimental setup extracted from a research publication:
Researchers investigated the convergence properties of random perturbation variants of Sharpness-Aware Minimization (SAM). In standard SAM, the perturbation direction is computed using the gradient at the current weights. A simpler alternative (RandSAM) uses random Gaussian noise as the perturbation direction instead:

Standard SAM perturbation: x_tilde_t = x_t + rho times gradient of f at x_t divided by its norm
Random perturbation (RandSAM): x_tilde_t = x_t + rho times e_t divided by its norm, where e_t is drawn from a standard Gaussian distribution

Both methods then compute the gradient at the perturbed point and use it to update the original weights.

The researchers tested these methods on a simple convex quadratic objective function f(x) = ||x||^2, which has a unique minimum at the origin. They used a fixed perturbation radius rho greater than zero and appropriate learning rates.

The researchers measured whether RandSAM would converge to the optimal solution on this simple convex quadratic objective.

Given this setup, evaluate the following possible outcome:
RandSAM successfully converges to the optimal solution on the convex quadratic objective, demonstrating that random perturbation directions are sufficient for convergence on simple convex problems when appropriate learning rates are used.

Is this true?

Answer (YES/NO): NO